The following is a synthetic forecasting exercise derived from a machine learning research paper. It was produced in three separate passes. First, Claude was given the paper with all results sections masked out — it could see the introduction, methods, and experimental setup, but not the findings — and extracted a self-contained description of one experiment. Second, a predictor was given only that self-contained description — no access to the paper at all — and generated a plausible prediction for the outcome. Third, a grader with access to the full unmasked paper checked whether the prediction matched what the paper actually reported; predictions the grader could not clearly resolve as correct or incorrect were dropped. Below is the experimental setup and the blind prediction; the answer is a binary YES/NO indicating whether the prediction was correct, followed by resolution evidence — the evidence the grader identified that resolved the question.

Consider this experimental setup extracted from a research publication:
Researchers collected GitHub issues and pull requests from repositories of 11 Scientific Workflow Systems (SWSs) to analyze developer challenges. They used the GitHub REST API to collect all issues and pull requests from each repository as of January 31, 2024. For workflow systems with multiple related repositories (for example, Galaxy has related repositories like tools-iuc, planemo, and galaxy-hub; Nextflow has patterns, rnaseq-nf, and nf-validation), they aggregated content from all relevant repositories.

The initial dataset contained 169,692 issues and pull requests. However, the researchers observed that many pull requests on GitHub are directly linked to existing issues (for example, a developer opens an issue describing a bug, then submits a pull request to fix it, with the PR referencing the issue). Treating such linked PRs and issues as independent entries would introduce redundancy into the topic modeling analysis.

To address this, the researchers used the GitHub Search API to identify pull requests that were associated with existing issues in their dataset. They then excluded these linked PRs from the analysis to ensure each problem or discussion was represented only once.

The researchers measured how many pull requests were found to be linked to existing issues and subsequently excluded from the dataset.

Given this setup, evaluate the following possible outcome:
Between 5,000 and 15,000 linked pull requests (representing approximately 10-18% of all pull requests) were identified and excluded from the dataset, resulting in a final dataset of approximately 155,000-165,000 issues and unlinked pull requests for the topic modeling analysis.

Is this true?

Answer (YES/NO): YES